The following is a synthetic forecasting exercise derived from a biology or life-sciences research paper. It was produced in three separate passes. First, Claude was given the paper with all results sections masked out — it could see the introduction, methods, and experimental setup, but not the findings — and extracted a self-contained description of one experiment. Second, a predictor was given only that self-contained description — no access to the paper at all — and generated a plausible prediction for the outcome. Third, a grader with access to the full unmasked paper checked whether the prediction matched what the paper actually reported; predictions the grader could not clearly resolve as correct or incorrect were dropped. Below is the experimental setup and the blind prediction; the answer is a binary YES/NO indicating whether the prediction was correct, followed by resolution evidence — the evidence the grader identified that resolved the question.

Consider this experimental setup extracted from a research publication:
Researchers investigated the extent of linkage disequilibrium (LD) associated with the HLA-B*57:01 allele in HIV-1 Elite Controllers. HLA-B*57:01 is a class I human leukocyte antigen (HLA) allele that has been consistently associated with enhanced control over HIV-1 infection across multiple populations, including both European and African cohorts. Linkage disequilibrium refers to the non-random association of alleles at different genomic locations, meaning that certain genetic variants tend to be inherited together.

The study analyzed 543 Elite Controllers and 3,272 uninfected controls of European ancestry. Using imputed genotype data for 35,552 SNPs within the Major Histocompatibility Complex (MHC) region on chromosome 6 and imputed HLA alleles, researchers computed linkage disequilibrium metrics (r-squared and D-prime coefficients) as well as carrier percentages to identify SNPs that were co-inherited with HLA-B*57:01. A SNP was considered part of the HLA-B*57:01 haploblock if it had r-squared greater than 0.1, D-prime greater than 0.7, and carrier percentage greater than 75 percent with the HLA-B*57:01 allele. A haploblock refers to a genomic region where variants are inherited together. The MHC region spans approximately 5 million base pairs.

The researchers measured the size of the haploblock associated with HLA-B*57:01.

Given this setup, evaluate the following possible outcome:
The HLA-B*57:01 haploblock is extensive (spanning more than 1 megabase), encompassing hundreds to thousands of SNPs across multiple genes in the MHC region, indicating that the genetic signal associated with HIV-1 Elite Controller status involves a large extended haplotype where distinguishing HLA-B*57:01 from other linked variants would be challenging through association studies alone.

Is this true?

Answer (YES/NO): YES